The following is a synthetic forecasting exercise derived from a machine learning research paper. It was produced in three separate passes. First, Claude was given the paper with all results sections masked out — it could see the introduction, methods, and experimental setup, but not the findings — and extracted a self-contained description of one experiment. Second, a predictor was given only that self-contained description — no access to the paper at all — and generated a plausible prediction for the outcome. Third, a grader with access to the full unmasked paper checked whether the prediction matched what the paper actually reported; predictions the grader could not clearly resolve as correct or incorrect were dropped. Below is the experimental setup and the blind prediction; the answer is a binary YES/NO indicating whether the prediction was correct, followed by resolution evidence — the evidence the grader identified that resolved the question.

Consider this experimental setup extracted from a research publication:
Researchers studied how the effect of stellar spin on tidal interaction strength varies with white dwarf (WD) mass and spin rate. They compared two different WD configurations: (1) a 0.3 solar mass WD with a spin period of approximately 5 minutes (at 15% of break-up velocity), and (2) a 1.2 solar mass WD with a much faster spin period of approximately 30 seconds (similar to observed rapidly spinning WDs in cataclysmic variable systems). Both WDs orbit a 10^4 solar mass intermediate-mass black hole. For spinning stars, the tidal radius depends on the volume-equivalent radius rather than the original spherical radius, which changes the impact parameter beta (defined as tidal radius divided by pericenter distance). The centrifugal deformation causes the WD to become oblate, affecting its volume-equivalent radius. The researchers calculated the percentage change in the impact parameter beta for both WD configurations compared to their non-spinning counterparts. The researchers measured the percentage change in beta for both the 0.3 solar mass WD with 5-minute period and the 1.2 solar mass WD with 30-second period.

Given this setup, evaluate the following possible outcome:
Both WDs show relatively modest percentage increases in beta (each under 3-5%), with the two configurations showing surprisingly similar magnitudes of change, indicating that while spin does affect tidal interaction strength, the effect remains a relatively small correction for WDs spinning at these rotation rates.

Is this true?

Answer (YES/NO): NO